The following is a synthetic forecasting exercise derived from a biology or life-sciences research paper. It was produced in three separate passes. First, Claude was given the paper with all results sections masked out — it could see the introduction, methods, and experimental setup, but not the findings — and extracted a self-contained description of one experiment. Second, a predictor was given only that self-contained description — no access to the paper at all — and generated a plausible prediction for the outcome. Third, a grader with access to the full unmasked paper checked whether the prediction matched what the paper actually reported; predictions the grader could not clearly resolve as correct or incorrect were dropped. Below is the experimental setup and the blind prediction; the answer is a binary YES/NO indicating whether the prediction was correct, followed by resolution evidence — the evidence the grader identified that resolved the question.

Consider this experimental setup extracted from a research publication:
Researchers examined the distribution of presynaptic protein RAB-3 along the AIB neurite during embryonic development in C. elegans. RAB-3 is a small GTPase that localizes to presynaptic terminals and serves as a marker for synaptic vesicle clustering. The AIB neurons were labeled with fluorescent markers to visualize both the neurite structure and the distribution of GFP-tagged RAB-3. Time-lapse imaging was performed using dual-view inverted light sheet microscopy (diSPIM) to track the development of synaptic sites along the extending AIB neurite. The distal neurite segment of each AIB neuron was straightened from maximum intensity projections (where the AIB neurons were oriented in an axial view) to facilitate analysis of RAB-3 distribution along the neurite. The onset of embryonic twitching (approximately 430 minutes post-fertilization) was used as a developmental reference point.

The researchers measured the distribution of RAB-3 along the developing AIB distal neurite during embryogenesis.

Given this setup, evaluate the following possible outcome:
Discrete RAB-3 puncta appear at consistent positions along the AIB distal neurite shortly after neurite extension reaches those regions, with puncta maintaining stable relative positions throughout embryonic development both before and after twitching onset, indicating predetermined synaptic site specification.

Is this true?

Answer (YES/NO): NO